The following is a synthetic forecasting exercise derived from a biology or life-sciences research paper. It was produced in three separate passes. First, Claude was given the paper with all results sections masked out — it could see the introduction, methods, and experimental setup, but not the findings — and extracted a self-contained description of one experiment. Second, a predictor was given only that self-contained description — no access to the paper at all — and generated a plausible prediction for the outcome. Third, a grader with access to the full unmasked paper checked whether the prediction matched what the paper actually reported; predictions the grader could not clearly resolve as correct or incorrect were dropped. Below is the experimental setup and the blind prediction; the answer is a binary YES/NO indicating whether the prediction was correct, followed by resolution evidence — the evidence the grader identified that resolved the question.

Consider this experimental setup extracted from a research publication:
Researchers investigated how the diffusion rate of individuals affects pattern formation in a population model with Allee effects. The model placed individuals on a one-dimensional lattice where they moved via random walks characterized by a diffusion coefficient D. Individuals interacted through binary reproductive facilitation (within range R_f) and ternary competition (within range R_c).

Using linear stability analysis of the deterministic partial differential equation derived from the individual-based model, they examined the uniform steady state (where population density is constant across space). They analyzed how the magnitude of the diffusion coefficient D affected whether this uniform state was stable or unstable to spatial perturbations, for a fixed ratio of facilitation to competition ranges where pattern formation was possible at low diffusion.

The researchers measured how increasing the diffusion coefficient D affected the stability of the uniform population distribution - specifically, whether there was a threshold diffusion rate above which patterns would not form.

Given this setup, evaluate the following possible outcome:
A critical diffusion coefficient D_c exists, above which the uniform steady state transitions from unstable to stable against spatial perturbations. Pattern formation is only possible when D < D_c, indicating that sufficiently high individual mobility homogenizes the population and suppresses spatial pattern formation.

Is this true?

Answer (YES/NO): YES